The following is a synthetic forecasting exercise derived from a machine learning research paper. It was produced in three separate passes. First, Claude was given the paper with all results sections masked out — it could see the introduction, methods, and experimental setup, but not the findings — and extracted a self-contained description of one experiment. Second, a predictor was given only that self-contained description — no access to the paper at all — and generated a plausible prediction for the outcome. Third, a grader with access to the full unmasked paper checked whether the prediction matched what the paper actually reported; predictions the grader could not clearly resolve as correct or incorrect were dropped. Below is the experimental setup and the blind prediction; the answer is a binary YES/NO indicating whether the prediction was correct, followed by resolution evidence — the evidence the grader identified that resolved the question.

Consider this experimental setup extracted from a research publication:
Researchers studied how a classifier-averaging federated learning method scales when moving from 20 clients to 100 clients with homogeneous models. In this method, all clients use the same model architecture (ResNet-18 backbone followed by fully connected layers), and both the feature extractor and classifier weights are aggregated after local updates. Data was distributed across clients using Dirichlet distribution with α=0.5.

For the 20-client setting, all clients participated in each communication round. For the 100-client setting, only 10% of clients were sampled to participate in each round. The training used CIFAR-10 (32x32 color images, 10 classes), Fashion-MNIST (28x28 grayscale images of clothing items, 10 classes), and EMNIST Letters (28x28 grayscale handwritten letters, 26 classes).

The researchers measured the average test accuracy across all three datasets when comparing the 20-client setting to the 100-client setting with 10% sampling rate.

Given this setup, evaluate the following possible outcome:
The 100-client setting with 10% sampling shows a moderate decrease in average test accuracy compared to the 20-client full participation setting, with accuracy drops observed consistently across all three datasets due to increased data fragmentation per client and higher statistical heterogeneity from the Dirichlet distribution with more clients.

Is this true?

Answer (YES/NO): YES